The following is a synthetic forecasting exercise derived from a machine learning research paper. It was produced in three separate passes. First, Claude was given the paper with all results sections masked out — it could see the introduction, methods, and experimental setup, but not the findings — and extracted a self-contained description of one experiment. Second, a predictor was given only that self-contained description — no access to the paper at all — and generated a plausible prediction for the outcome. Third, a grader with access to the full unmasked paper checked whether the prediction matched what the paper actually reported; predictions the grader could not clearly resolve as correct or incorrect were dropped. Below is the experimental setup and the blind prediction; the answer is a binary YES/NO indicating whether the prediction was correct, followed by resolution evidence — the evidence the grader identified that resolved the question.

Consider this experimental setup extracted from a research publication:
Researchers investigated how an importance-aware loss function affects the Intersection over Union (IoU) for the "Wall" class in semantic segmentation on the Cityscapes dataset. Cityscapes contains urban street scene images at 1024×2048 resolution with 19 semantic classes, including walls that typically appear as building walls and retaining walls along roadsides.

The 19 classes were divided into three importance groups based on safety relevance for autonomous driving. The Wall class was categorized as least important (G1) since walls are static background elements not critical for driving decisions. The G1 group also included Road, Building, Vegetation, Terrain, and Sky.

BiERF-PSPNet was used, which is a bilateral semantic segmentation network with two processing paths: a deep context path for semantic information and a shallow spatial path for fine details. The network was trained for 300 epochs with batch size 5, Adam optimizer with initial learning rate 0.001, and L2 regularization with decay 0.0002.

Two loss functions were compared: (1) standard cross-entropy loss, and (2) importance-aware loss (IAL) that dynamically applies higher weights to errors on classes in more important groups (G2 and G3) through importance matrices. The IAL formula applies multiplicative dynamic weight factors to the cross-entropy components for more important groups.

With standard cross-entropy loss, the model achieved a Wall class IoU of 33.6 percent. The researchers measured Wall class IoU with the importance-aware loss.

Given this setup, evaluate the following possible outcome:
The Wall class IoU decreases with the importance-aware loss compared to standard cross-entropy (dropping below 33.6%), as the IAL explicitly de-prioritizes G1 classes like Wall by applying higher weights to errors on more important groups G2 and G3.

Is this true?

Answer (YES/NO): NO